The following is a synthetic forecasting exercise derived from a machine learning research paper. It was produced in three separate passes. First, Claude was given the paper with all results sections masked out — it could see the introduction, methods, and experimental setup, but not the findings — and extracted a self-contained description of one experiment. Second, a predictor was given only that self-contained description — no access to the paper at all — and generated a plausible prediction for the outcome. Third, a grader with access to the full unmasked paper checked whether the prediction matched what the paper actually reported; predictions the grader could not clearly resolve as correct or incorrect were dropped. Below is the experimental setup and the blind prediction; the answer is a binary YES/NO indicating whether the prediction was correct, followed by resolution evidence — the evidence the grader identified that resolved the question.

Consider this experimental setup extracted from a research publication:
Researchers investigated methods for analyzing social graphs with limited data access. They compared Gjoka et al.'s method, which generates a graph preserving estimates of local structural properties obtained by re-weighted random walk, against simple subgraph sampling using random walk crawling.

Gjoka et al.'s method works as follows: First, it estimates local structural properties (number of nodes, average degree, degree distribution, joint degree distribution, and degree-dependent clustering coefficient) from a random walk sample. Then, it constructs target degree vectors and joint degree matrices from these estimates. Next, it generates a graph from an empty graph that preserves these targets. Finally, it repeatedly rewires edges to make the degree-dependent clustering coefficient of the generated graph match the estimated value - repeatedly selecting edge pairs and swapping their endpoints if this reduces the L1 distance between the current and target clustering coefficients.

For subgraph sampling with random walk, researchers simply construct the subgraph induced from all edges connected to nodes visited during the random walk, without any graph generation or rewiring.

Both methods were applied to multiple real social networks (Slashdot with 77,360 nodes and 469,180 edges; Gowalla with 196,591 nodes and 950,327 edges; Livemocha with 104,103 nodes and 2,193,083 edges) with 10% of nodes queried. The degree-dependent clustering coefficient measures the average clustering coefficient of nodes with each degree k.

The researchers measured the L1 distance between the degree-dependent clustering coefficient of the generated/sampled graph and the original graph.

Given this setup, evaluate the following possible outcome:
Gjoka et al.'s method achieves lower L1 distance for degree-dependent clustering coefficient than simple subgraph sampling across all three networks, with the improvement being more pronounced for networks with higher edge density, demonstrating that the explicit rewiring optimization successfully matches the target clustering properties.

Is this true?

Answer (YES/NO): NO